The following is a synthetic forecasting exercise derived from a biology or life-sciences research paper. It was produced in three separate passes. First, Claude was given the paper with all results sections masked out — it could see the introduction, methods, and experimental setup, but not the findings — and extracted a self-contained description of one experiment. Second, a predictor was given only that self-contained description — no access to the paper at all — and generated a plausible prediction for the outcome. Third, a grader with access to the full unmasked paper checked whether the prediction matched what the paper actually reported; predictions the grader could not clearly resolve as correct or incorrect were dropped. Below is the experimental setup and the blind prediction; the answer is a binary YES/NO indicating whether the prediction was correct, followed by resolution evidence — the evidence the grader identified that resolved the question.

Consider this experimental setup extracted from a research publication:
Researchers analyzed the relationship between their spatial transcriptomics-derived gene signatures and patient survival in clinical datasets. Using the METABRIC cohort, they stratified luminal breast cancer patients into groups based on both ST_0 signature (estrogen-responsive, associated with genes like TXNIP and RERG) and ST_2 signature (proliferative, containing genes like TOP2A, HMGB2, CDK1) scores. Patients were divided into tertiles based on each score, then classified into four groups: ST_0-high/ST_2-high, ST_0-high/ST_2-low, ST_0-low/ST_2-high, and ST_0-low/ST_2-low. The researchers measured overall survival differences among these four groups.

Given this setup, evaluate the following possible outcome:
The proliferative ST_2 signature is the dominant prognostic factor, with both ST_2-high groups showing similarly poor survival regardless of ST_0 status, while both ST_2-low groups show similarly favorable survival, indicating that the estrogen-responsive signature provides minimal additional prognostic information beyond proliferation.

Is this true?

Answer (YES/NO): NO